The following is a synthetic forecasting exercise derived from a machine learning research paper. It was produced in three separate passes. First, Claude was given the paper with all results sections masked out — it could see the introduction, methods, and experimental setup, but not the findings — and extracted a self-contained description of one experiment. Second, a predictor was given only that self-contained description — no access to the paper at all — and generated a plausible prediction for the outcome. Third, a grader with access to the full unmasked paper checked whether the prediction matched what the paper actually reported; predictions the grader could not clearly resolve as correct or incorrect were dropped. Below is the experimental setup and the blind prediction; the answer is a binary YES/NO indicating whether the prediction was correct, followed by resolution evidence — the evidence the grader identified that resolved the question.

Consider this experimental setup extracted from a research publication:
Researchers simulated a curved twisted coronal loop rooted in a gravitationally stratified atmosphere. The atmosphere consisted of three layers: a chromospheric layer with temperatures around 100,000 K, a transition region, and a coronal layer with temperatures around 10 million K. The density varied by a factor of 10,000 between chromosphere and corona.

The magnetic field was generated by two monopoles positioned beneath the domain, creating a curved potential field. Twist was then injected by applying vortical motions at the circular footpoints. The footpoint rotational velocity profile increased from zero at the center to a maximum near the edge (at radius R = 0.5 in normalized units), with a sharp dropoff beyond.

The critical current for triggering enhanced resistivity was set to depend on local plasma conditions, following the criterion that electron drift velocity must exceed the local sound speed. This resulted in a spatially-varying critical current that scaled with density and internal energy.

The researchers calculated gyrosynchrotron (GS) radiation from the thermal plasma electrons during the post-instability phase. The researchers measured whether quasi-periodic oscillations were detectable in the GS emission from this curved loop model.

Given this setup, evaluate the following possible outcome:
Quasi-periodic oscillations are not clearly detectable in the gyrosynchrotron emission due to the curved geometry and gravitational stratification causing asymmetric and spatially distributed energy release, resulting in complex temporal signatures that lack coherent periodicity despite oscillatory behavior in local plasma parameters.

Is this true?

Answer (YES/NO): NO